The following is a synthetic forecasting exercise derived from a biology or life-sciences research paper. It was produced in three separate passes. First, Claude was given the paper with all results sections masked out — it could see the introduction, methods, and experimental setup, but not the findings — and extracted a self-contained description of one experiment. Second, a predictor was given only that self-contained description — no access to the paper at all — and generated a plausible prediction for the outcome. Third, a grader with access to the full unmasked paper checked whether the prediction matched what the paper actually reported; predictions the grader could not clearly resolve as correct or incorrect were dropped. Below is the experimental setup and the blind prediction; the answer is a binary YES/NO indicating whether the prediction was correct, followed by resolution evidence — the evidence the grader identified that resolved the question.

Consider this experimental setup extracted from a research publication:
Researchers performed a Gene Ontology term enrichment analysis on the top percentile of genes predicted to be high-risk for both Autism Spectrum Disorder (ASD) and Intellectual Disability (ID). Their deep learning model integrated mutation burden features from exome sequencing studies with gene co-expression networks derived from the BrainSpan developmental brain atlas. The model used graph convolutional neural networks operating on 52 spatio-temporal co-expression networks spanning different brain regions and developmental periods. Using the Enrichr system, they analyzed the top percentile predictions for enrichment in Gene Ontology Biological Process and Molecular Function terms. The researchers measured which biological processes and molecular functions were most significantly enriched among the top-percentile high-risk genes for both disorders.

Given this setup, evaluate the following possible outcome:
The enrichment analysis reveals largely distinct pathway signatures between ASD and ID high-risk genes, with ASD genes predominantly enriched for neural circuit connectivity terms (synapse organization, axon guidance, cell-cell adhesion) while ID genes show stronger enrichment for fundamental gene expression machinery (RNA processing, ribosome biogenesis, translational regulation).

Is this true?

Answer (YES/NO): NO